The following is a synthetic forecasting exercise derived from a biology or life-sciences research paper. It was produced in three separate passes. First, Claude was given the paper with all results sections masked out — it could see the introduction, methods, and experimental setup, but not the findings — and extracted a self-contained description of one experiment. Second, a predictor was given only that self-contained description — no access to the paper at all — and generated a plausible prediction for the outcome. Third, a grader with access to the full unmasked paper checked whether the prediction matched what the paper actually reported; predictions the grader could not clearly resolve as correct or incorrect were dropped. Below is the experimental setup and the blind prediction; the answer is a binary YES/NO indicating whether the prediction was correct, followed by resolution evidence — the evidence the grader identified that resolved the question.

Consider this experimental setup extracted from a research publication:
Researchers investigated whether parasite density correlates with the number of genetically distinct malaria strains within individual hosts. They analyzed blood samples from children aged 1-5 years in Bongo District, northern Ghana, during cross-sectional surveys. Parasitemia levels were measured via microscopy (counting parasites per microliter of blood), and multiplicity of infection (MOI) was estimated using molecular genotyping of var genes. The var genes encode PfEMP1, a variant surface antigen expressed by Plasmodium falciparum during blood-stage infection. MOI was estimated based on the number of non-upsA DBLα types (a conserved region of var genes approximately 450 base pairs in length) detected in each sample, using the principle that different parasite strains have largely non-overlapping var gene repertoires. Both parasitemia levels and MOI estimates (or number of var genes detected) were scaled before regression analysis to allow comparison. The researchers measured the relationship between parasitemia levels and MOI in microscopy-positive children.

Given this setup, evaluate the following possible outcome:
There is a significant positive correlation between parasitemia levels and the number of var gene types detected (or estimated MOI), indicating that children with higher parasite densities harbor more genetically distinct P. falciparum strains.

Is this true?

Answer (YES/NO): NO